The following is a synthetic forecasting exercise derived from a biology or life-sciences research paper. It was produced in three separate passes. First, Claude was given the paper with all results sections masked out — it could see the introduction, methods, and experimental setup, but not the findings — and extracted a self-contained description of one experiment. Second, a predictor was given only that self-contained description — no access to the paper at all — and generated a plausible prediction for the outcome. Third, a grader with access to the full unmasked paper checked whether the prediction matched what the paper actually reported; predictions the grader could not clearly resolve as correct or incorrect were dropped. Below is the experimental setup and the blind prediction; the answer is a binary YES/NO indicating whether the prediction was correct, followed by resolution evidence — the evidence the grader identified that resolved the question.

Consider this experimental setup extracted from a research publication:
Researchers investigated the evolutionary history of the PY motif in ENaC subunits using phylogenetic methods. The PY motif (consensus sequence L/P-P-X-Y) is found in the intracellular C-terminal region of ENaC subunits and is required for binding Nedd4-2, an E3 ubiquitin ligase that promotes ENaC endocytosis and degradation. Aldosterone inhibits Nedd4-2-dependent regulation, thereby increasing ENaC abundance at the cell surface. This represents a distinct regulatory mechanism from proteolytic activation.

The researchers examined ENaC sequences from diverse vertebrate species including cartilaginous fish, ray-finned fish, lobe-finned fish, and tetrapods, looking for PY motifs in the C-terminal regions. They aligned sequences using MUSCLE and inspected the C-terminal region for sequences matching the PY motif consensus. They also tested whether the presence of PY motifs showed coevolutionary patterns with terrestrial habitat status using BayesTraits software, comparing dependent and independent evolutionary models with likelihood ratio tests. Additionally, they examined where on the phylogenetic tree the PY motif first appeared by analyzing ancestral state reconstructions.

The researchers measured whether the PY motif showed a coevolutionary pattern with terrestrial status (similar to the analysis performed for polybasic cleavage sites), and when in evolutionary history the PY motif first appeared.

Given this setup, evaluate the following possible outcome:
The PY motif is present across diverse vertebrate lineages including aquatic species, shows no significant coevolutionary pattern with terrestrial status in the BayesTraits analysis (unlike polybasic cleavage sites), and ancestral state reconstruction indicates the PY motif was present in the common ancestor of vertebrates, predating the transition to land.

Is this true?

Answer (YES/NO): YES